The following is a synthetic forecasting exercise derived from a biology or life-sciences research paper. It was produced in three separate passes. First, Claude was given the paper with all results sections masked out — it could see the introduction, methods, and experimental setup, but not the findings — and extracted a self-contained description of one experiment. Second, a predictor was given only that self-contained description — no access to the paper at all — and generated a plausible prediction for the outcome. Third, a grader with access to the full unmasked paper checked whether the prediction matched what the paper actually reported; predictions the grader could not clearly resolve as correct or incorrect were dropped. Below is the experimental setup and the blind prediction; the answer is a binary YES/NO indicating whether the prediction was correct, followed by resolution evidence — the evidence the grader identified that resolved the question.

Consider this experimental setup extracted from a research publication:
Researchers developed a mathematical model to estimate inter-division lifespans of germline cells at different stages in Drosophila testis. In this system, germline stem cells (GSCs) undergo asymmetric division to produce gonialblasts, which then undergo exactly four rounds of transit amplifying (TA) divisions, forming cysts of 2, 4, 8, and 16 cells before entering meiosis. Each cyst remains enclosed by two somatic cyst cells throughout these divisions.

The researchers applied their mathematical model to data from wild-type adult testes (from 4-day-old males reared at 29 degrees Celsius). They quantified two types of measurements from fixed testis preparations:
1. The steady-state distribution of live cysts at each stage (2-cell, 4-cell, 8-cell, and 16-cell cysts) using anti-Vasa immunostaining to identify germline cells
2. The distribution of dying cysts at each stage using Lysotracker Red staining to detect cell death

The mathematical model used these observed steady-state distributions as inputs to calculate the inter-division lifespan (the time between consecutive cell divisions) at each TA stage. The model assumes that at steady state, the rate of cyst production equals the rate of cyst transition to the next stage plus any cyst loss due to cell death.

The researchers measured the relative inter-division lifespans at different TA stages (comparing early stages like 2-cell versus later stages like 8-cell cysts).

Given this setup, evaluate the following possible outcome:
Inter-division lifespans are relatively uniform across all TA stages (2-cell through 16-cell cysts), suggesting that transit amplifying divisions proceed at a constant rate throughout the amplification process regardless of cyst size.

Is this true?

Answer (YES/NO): NO